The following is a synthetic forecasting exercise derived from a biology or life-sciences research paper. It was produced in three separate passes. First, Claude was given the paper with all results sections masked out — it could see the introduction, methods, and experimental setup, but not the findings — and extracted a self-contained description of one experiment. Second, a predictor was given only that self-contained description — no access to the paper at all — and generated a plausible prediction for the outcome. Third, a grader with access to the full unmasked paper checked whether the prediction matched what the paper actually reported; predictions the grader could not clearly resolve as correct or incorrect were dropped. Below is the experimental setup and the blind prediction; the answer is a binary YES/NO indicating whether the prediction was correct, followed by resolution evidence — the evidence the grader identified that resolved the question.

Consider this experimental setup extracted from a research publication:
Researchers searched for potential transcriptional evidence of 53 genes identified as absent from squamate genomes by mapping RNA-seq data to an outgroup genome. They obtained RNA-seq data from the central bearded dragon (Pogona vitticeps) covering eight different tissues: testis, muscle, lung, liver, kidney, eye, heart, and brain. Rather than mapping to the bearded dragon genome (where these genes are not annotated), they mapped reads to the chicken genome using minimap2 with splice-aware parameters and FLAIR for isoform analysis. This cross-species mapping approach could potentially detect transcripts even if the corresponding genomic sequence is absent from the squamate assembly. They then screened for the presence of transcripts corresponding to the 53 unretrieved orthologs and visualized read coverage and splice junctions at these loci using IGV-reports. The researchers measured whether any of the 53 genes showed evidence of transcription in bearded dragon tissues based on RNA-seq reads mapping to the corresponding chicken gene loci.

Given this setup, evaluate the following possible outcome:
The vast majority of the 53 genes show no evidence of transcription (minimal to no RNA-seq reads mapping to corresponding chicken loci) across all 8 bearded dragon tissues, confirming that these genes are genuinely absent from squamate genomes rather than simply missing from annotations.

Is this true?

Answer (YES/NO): YES